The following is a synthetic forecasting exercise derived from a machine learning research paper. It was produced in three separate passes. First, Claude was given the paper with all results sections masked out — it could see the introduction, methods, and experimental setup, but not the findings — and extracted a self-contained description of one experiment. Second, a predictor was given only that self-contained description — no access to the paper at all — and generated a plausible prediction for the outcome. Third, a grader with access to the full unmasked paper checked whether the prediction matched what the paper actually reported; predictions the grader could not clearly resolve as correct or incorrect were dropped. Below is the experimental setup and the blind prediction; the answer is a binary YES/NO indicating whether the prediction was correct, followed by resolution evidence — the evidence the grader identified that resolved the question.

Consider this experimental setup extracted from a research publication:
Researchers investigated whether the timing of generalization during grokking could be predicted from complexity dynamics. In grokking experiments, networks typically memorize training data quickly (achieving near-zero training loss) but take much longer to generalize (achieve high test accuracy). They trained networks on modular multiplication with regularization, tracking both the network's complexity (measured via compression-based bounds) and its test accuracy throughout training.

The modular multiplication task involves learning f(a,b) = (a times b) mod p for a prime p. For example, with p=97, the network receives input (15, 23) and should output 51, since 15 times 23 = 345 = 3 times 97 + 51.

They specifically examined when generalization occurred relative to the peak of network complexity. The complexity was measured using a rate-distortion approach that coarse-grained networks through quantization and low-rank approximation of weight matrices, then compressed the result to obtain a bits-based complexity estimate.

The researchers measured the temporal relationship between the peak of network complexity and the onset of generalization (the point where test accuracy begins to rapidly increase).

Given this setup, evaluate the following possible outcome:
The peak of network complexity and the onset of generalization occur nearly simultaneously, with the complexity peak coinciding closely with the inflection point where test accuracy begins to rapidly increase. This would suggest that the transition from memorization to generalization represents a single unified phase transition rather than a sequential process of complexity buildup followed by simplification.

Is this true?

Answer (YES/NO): NO